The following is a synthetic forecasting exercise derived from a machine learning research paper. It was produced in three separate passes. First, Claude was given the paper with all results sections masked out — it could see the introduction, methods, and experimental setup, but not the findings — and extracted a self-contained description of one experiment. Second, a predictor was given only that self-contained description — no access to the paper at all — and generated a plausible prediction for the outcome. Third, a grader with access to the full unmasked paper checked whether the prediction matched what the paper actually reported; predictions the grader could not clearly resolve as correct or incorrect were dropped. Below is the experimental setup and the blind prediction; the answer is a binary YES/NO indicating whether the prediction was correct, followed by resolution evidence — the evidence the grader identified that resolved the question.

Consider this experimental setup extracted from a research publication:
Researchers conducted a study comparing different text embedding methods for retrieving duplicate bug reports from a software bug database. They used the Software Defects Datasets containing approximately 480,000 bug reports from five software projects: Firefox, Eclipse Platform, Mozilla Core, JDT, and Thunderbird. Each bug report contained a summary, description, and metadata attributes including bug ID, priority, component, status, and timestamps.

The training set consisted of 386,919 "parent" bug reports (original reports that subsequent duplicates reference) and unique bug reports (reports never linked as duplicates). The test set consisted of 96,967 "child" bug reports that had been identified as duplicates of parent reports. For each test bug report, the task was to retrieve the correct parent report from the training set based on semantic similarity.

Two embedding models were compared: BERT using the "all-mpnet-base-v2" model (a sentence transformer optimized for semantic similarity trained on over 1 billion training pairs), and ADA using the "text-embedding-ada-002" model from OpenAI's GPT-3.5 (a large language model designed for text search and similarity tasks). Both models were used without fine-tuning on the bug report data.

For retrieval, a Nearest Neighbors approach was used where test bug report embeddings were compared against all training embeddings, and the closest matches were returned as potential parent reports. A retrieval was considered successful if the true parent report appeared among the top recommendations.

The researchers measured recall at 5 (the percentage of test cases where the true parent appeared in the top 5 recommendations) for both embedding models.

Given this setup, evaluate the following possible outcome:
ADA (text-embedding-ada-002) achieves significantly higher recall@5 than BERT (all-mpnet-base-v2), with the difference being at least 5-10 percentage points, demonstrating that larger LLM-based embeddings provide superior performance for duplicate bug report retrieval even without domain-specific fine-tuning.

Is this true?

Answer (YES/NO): NO